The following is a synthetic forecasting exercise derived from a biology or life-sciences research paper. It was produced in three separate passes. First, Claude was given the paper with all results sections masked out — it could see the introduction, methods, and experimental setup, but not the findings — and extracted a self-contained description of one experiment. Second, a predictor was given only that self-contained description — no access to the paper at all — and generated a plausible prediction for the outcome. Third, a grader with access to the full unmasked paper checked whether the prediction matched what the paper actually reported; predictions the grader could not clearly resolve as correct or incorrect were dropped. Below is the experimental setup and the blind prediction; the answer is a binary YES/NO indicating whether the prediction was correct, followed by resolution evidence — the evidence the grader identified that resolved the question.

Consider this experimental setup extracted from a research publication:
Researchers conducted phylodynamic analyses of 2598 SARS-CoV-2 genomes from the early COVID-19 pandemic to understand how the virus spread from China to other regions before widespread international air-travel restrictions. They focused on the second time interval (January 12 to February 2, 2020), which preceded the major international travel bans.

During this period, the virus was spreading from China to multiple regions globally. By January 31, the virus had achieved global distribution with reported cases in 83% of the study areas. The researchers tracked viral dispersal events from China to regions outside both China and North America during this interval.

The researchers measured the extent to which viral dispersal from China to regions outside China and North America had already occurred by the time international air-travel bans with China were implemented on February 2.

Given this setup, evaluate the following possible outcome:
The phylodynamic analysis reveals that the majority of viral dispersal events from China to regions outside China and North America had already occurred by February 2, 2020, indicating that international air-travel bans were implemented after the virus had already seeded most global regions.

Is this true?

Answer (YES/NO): YES